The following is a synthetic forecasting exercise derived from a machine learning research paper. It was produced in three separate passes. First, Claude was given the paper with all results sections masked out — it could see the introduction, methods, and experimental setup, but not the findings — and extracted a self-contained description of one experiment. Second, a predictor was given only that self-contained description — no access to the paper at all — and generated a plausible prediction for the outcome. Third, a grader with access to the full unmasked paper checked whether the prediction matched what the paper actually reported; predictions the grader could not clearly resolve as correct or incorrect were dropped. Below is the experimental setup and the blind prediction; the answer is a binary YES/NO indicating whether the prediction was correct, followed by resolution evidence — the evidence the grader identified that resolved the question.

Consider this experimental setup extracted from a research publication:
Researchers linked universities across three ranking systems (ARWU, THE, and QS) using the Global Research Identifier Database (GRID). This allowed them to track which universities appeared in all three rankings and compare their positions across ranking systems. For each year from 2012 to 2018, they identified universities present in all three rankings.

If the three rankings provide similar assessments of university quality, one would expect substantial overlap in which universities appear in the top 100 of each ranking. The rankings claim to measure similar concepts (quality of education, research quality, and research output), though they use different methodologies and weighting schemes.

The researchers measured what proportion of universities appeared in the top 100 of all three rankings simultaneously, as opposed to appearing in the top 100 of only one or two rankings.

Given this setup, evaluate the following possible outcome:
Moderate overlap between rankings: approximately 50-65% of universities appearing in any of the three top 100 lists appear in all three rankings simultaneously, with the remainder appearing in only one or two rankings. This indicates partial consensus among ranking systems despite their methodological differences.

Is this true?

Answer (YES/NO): NO